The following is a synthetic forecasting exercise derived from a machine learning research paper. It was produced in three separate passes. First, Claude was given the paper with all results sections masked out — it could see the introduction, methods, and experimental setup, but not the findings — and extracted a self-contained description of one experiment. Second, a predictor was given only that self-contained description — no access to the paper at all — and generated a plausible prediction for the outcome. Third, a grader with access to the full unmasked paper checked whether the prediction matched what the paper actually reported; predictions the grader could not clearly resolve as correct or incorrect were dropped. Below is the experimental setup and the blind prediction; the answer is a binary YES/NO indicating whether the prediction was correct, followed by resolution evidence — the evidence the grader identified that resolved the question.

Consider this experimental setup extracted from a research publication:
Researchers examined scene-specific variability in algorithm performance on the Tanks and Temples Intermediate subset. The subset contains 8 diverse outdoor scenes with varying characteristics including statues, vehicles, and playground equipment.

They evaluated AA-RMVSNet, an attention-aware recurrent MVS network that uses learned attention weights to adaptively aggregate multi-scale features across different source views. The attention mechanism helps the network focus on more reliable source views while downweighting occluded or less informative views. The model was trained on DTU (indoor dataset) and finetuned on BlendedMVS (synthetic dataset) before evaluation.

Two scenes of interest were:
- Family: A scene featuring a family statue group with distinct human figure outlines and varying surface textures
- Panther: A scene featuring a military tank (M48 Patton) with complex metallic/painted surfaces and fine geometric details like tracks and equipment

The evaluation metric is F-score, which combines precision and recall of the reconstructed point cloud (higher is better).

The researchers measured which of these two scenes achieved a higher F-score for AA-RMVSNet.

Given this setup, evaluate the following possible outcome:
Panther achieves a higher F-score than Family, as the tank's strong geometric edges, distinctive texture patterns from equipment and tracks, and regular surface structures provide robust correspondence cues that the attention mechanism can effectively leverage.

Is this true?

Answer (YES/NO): NO